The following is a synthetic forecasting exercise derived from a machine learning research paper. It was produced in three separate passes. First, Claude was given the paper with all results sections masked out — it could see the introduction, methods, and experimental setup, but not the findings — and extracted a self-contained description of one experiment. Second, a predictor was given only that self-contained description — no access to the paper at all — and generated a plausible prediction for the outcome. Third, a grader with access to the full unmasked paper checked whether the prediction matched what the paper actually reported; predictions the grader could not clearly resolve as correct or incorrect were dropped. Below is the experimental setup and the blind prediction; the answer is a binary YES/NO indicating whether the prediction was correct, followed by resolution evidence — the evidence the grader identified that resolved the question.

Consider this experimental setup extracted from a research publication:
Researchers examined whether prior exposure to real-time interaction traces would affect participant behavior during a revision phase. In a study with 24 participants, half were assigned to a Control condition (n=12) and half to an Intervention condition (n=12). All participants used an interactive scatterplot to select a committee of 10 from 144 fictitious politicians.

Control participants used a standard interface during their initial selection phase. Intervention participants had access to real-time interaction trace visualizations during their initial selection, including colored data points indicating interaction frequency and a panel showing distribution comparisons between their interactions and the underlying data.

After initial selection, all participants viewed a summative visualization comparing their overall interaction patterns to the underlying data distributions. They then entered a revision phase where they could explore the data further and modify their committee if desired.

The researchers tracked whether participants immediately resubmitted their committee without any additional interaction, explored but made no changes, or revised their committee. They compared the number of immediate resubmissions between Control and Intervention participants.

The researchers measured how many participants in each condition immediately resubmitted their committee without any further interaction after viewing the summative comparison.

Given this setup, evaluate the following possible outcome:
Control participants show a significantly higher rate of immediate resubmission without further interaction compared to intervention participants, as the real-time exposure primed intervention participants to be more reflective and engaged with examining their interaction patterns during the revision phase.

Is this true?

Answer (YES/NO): NO